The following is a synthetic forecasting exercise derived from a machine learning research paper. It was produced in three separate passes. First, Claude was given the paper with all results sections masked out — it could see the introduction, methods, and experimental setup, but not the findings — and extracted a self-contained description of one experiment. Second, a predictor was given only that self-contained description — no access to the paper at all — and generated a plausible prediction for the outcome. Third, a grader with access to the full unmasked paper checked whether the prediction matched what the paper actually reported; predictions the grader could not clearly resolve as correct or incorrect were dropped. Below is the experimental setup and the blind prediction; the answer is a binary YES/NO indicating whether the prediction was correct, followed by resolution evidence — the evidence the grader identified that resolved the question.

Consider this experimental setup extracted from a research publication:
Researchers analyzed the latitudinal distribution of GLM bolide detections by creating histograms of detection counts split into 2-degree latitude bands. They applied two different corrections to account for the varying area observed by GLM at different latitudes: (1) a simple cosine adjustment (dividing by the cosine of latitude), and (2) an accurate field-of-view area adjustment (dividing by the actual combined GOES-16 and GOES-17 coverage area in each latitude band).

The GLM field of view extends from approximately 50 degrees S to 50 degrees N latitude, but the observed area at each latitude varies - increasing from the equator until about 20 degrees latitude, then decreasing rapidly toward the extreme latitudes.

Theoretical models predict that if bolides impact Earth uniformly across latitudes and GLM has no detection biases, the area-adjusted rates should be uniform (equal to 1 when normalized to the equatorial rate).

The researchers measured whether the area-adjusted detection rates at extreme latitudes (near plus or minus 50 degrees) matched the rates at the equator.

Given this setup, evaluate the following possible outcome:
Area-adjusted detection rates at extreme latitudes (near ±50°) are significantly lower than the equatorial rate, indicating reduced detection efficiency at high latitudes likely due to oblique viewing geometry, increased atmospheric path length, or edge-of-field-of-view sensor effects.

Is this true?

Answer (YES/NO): YES